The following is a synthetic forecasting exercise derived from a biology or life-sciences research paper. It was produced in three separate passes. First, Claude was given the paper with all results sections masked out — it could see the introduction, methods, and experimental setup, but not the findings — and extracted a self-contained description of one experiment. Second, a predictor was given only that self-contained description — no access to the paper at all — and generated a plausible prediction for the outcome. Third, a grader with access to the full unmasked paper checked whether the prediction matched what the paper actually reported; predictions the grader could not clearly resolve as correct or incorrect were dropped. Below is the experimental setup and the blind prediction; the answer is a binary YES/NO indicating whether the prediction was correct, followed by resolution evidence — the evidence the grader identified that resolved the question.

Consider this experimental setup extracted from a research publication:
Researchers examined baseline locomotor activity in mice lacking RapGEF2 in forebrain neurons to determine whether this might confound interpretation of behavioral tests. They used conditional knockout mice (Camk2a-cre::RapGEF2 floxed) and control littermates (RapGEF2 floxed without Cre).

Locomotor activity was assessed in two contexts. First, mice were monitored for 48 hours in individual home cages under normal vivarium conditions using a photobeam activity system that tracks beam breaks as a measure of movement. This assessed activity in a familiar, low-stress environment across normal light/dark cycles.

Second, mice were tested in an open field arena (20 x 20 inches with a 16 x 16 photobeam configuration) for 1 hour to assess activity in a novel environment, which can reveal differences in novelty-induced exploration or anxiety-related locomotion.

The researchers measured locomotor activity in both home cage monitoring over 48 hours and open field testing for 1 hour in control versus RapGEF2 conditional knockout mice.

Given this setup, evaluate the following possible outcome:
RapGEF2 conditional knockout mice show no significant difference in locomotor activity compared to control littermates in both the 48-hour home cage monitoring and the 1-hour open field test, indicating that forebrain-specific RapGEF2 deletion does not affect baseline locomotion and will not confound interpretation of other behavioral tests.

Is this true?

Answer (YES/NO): YES